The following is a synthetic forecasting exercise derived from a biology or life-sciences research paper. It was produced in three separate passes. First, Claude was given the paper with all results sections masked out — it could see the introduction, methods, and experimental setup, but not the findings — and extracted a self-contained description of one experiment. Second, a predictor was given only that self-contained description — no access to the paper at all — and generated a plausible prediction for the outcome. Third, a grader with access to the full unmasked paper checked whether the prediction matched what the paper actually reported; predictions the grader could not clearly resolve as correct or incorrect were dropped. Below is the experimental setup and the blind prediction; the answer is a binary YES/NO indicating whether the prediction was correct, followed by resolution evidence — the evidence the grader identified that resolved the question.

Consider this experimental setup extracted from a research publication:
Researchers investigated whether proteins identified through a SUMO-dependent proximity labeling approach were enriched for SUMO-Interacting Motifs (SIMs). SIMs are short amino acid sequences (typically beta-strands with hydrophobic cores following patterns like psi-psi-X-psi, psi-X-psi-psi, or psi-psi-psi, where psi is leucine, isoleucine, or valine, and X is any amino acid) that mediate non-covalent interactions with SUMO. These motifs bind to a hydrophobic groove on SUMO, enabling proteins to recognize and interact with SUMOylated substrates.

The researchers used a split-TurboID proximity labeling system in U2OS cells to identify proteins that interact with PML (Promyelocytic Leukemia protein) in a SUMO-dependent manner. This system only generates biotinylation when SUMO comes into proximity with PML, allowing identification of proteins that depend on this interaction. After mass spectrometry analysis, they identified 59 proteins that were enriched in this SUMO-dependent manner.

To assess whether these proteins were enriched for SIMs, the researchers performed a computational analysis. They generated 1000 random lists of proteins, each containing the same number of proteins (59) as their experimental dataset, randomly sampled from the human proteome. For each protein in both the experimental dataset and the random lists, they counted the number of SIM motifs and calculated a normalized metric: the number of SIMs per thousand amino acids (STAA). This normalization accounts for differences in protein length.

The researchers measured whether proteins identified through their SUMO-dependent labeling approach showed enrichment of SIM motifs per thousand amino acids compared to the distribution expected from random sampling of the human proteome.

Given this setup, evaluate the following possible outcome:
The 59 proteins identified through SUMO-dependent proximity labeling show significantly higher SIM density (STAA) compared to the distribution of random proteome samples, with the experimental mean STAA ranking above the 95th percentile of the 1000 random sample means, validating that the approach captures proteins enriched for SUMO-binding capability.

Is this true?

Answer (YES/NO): YES